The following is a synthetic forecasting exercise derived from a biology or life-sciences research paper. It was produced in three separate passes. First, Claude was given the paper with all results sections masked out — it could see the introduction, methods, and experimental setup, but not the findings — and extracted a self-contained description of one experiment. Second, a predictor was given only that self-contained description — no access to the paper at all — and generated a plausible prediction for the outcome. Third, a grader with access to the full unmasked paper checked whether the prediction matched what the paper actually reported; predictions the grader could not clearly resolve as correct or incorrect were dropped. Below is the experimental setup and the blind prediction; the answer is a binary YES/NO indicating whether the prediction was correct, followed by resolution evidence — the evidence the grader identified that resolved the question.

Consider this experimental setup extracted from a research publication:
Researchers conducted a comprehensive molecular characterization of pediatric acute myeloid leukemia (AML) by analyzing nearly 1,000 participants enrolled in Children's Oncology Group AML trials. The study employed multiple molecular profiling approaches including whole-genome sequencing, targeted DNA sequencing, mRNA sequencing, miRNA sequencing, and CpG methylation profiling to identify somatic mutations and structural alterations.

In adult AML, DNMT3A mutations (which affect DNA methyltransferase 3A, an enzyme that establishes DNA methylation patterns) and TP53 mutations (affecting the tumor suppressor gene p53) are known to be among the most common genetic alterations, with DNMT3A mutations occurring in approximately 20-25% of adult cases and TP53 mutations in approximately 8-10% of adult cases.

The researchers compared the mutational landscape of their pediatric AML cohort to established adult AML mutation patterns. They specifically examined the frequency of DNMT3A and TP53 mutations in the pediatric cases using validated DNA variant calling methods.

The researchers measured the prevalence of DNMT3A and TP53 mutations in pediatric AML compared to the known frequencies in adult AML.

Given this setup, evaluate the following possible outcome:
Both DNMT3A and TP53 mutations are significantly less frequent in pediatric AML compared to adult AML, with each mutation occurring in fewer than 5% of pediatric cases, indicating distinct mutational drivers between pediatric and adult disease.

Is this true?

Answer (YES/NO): YES